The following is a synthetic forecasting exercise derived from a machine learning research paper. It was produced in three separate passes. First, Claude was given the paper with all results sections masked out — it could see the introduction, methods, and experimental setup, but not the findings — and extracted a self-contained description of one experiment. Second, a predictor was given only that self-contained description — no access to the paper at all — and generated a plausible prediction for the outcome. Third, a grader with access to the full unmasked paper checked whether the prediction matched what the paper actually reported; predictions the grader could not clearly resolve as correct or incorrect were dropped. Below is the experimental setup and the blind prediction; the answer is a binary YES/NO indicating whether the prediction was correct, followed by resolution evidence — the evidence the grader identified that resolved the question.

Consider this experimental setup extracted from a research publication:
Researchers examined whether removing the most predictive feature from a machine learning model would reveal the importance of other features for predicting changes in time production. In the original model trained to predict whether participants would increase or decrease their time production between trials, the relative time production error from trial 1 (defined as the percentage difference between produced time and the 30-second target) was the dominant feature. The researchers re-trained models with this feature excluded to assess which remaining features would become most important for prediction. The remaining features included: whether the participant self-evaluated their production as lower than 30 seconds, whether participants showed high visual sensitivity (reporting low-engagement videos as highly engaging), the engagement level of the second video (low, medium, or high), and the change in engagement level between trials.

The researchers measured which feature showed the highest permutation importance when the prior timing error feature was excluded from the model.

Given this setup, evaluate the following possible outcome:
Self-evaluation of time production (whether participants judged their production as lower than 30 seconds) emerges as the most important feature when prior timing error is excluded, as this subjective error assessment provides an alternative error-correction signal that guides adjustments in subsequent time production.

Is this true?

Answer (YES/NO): YES